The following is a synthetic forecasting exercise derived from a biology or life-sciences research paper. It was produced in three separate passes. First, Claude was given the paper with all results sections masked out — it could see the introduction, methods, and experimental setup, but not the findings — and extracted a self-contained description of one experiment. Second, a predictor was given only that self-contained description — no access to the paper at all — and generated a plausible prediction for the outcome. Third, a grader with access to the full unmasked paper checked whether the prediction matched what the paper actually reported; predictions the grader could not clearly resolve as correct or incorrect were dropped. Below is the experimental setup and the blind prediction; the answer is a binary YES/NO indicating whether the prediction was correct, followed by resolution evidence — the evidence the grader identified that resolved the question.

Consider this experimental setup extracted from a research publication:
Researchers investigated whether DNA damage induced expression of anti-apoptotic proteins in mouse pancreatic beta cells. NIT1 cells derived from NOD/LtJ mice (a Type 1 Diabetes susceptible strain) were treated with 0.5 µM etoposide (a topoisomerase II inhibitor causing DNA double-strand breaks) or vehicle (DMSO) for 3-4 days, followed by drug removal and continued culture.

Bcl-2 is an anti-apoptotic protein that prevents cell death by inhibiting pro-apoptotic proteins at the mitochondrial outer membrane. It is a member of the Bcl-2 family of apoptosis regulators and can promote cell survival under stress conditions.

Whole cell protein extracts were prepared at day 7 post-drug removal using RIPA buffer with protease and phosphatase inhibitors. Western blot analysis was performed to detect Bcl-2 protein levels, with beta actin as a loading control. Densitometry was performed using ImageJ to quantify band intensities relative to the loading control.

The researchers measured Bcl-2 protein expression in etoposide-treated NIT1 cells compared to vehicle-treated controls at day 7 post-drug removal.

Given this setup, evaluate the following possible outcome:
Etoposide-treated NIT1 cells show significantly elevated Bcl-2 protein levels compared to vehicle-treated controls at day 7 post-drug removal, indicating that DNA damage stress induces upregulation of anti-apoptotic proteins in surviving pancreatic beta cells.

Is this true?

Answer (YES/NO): NO